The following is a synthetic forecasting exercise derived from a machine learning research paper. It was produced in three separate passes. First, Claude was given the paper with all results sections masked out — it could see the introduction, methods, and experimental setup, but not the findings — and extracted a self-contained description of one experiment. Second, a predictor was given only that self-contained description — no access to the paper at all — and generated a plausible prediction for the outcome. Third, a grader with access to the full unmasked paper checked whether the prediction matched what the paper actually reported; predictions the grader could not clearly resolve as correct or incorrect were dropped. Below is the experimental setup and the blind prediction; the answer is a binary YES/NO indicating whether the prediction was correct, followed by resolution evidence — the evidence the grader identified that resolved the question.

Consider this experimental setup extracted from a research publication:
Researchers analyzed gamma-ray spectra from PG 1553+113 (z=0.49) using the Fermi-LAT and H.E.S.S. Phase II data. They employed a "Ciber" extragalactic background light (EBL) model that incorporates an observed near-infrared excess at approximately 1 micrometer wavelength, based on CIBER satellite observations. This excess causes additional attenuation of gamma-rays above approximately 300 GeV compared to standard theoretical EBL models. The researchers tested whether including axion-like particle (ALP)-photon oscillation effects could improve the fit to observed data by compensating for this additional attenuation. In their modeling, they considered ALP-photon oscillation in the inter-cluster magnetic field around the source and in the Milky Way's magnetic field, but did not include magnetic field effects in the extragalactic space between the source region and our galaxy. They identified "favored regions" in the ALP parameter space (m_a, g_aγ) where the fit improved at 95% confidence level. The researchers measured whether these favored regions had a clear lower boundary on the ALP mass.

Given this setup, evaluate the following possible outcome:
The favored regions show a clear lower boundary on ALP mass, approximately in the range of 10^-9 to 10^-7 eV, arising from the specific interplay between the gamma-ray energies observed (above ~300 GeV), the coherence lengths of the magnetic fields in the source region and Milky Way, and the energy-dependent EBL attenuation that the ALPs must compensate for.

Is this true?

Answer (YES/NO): NO